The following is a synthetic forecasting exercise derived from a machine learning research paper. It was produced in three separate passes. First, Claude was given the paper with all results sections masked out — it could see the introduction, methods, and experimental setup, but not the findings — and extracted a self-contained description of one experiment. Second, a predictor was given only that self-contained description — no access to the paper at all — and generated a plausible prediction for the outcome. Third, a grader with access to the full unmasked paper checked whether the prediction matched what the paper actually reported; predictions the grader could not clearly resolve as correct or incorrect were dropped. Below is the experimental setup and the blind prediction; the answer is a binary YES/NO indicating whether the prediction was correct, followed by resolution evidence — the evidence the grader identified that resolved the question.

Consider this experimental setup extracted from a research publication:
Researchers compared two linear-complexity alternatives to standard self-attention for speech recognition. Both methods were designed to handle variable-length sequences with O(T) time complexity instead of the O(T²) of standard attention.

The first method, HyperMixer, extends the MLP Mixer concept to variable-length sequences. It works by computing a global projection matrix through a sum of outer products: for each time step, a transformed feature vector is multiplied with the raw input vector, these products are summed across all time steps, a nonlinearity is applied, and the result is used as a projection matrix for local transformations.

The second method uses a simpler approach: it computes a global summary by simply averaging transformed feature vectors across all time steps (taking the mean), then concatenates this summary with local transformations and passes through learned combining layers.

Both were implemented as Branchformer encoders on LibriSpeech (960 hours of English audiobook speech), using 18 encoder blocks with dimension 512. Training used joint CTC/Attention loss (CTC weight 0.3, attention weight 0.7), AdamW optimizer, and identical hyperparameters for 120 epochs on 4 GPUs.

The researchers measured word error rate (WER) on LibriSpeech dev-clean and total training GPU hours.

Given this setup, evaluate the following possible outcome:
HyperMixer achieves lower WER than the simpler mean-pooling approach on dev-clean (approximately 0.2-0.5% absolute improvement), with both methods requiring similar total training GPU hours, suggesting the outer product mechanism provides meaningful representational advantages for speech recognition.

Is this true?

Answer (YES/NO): NO